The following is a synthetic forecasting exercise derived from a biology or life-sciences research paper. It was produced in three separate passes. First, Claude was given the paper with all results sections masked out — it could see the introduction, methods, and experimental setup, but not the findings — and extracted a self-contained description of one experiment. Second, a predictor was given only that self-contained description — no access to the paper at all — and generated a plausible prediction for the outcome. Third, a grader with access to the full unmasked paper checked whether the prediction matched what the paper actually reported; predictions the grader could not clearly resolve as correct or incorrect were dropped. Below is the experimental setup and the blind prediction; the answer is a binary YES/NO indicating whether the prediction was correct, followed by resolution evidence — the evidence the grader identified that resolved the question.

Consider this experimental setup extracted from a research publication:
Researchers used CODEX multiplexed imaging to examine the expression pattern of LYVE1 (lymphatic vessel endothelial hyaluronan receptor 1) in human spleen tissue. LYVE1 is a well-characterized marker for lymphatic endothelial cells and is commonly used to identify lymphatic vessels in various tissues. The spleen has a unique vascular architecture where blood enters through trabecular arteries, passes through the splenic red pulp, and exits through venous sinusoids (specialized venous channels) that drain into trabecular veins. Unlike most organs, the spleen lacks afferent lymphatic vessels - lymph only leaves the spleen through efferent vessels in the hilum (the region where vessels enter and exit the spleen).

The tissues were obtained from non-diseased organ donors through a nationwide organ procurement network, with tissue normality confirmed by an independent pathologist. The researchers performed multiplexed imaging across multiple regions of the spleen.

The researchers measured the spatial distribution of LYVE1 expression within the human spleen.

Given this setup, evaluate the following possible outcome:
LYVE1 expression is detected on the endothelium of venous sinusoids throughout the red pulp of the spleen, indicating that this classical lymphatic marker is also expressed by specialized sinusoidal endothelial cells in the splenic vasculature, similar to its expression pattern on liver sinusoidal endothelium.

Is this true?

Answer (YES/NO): YES